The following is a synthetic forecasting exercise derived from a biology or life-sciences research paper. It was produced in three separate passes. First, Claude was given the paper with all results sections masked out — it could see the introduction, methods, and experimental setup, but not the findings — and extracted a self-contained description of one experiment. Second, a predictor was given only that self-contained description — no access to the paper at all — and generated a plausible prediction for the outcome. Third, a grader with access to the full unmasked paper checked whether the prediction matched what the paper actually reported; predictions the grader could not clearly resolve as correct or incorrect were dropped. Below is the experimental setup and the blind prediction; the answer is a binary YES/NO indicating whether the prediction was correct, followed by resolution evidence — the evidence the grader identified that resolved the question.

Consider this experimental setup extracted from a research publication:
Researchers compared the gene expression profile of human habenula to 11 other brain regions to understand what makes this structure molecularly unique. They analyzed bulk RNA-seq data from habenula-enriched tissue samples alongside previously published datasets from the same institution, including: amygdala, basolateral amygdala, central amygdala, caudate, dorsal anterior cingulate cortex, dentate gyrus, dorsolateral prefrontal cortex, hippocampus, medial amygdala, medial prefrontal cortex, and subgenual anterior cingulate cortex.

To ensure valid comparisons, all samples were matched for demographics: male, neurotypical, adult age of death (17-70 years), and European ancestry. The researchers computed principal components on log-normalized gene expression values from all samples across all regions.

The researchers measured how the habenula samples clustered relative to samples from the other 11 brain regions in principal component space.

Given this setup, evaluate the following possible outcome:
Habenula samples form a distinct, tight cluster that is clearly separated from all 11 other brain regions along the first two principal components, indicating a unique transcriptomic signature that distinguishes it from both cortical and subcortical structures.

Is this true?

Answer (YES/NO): NO